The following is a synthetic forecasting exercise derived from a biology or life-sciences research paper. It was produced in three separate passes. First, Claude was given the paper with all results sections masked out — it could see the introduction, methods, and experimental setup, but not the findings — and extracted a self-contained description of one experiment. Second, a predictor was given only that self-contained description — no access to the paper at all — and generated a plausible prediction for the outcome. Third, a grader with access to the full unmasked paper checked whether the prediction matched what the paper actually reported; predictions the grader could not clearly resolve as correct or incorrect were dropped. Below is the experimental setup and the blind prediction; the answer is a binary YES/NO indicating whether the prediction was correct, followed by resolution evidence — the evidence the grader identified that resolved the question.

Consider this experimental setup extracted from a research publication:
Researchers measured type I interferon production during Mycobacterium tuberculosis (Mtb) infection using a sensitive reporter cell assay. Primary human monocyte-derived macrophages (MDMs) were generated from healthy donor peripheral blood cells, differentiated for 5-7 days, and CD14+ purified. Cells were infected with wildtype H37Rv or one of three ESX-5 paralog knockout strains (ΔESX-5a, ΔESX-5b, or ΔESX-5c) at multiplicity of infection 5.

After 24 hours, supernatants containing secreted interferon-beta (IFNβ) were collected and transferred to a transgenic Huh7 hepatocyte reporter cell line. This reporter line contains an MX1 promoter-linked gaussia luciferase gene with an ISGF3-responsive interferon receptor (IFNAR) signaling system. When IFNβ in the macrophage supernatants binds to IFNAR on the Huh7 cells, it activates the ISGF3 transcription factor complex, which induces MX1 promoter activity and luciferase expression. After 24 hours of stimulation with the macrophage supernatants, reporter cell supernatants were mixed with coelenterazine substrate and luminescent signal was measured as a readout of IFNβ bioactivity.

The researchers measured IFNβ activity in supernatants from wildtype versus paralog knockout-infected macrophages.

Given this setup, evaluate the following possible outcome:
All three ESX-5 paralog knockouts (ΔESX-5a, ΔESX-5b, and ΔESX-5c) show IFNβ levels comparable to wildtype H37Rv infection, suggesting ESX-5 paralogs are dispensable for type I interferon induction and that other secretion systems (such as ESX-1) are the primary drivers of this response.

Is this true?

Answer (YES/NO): NO